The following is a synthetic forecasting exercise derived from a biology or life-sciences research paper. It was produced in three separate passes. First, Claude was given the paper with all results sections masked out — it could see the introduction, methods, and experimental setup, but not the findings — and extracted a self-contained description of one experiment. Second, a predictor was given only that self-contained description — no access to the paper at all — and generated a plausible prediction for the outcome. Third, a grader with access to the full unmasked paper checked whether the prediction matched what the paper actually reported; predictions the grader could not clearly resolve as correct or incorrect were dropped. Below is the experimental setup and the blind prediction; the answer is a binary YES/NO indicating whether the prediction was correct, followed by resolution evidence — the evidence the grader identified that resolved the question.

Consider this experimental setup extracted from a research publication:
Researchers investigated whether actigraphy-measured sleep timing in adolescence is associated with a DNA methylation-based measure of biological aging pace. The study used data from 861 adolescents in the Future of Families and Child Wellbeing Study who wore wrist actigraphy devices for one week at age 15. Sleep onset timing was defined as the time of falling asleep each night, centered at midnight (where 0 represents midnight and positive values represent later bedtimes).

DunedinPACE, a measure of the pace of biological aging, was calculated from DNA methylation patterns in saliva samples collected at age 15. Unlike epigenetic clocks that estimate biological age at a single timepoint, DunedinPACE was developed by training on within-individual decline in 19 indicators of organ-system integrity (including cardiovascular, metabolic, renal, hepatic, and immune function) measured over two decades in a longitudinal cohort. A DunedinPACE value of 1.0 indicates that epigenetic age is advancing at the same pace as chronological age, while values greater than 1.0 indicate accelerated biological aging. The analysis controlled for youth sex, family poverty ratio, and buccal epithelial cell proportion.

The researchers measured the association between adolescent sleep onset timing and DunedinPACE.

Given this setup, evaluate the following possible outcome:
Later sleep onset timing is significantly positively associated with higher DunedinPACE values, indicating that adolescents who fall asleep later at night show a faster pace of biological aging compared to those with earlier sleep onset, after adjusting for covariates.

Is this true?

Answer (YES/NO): YES